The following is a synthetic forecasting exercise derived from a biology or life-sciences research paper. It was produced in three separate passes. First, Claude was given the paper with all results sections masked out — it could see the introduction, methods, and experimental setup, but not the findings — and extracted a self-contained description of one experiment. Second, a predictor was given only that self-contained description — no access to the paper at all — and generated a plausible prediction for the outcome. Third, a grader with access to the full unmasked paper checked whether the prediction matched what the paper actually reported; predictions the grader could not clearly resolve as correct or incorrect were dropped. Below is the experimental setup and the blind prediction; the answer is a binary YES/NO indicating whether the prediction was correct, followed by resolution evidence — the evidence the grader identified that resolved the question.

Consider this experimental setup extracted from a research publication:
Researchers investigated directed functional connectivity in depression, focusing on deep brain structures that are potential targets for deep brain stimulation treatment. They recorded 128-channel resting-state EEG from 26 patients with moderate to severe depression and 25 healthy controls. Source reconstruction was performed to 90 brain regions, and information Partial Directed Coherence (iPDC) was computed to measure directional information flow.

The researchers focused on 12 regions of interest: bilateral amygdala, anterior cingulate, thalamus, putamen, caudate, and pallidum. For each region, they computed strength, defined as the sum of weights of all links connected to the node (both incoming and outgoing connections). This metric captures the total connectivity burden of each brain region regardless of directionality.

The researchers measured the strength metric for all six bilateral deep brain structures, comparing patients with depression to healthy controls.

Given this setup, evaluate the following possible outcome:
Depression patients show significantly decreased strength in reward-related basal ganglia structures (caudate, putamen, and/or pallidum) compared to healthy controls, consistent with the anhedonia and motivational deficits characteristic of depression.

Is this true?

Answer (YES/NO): NO